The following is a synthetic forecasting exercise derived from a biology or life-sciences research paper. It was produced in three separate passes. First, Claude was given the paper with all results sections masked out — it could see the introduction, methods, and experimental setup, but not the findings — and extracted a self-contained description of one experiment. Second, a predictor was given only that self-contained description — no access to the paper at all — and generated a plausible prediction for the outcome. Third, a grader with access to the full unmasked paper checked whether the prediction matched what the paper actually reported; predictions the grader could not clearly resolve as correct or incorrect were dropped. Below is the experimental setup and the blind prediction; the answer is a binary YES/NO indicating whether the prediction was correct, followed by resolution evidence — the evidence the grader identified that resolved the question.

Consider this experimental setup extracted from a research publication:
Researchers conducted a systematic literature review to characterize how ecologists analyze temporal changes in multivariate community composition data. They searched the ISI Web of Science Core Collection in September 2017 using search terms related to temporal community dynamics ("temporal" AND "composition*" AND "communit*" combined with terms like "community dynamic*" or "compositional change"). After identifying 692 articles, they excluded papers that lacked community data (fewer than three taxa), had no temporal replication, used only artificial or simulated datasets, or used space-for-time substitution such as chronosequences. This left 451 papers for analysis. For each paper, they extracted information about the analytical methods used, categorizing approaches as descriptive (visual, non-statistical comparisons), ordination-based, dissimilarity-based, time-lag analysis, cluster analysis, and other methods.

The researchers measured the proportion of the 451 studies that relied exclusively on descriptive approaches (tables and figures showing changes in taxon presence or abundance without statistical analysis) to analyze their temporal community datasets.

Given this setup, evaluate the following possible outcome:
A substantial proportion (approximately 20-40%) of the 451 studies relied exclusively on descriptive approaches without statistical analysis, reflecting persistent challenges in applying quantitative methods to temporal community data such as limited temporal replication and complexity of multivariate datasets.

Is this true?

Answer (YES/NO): YES